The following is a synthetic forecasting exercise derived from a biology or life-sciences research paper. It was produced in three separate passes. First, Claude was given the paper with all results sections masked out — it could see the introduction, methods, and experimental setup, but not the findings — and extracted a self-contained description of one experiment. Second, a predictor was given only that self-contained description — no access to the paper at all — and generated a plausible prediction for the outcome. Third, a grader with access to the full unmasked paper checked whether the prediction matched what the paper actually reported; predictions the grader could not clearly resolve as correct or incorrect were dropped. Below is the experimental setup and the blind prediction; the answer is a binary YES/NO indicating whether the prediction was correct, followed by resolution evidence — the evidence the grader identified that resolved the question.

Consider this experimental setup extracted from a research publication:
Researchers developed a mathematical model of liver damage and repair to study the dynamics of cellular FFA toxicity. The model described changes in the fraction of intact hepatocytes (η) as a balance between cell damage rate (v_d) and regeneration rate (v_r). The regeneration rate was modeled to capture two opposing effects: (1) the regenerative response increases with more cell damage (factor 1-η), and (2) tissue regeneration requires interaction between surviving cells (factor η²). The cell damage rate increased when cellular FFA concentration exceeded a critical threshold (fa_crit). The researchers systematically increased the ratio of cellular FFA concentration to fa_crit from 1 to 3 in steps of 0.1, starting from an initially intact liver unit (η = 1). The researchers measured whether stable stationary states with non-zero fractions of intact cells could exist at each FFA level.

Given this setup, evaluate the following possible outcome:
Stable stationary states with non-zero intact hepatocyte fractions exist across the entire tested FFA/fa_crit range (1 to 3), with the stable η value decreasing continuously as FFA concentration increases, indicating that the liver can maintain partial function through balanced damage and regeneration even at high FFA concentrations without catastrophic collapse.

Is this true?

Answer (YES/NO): NO